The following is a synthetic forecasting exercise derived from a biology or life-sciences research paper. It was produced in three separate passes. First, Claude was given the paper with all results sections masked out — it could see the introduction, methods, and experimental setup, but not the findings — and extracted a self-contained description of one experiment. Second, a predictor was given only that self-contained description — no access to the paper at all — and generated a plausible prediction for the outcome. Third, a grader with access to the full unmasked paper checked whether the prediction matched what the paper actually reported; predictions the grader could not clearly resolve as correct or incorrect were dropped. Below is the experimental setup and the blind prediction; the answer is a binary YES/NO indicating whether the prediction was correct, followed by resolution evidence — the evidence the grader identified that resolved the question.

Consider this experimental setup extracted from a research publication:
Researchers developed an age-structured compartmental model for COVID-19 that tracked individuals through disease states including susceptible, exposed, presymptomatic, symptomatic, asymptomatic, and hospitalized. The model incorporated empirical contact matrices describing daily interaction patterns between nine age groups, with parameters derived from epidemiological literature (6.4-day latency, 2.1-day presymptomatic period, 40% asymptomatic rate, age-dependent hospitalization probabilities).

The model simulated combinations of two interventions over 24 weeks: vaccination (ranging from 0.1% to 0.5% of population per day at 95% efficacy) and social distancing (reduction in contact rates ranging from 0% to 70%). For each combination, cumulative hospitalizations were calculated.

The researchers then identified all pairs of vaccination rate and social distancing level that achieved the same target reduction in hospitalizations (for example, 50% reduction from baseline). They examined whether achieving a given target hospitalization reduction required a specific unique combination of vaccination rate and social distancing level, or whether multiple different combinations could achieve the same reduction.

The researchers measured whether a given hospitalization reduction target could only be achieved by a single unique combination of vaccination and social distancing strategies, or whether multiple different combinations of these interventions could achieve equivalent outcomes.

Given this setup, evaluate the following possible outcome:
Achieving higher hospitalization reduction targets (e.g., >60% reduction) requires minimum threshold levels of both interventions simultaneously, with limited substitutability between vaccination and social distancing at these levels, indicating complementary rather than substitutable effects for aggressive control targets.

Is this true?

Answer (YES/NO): NO